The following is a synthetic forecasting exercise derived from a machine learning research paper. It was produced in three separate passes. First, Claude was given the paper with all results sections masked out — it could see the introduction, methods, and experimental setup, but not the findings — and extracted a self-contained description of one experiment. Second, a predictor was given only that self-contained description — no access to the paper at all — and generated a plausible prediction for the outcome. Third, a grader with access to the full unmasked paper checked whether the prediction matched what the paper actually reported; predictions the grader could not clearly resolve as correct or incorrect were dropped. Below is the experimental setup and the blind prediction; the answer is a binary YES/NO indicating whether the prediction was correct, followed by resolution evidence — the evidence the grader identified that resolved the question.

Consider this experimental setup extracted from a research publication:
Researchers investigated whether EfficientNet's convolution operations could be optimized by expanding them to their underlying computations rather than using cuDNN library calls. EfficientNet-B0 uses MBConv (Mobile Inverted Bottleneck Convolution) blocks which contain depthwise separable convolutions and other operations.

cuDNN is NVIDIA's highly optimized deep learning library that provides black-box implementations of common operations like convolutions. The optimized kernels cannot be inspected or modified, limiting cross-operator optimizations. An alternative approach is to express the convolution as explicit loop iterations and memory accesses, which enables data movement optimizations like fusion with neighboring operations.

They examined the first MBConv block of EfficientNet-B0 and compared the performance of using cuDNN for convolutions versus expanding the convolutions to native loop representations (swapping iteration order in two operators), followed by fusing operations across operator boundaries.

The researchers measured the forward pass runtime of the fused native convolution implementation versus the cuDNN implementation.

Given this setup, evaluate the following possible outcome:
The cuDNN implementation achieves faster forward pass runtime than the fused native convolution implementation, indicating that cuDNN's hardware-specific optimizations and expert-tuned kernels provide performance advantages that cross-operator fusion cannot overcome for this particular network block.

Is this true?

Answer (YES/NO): NO